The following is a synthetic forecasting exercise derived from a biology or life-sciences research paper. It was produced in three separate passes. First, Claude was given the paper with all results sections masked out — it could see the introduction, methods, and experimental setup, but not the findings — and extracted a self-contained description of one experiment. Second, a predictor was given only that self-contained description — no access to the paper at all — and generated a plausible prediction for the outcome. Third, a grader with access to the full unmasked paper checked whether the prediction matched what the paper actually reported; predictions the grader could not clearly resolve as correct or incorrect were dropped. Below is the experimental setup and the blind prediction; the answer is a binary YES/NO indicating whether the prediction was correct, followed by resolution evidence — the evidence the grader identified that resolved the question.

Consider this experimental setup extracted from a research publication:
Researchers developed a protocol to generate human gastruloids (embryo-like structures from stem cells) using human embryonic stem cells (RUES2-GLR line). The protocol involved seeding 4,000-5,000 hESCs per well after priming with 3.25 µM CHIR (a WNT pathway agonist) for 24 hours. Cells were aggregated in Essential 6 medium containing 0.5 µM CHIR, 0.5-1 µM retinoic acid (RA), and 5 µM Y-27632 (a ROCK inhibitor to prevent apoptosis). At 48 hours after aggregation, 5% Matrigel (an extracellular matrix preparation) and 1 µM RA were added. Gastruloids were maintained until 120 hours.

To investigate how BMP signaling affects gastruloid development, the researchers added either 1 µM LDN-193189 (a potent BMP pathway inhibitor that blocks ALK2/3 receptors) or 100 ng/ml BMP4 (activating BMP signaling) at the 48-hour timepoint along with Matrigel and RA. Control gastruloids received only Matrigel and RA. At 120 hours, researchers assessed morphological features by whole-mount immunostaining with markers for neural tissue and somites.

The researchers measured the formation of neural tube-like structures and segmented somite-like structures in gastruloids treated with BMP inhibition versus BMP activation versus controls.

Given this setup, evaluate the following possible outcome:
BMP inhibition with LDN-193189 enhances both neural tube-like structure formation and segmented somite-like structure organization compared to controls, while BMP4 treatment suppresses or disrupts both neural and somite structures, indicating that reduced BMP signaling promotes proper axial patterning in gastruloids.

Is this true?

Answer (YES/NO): NO